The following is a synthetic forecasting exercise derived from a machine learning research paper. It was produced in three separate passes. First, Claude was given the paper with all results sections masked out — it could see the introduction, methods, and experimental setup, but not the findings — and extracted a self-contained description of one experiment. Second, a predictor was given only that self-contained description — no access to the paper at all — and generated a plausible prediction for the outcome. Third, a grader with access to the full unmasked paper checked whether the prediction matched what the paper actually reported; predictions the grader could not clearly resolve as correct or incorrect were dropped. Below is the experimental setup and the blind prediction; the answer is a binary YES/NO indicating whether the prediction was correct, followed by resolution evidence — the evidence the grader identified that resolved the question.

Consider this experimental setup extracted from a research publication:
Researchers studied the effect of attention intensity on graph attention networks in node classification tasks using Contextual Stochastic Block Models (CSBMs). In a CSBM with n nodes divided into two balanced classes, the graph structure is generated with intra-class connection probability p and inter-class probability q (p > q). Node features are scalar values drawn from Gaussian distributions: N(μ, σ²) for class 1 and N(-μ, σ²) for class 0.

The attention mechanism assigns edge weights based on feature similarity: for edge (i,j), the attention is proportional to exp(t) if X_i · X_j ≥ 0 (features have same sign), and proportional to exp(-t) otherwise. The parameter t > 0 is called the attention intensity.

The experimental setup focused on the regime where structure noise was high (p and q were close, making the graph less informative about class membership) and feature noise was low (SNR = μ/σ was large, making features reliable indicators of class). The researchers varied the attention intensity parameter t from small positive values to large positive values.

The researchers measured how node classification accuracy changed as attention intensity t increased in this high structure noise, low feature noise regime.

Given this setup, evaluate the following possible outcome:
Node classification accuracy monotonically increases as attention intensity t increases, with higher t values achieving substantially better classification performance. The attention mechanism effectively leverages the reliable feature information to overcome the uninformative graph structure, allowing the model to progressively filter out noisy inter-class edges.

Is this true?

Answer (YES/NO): YES